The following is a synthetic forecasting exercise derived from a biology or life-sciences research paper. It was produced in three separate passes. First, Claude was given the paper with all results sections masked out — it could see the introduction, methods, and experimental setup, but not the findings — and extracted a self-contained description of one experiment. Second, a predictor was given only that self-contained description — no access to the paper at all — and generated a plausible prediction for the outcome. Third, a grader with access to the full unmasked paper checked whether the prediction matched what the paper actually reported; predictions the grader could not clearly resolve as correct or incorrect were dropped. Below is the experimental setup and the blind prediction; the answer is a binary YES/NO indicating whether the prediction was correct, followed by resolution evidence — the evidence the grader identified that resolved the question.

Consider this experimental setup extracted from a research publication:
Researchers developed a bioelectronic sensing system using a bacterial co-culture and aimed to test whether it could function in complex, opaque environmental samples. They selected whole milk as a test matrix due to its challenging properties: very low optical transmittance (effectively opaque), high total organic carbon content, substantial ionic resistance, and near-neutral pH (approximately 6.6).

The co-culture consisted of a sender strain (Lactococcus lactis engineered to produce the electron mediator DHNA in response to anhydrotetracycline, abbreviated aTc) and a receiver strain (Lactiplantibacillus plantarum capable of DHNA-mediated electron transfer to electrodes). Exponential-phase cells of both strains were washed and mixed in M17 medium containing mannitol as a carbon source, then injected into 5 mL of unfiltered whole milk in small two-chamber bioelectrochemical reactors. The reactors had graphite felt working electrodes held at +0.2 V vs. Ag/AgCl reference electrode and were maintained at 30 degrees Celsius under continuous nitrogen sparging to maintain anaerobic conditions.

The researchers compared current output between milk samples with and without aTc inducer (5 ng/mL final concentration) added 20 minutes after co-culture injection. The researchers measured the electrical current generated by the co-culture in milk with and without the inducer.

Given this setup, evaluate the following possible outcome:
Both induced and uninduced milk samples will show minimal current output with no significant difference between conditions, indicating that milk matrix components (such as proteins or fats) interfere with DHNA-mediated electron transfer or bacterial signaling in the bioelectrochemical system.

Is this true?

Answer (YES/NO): NO